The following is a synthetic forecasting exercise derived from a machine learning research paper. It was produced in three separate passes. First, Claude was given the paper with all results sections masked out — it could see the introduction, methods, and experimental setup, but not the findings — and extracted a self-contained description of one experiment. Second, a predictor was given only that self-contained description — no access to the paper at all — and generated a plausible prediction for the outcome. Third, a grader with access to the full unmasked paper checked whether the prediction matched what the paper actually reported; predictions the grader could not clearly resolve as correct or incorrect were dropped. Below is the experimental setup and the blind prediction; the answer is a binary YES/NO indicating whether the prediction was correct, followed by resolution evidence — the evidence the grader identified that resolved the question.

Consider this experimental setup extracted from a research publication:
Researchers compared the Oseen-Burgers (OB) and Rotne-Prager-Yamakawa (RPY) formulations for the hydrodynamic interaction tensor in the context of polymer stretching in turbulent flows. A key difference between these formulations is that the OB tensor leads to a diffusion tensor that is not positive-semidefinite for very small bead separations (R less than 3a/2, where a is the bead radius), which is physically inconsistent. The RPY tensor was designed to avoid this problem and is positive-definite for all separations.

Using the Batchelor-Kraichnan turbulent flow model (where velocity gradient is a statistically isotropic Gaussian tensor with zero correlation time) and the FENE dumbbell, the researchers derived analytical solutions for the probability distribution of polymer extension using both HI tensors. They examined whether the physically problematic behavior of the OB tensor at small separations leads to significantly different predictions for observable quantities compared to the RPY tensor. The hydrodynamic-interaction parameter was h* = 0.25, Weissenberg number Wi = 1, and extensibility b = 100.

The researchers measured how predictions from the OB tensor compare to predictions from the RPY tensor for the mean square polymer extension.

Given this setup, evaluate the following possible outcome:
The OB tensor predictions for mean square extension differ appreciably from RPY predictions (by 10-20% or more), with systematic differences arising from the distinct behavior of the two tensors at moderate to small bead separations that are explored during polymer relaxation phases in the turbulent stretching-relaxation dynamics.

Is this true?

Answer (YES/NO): NO